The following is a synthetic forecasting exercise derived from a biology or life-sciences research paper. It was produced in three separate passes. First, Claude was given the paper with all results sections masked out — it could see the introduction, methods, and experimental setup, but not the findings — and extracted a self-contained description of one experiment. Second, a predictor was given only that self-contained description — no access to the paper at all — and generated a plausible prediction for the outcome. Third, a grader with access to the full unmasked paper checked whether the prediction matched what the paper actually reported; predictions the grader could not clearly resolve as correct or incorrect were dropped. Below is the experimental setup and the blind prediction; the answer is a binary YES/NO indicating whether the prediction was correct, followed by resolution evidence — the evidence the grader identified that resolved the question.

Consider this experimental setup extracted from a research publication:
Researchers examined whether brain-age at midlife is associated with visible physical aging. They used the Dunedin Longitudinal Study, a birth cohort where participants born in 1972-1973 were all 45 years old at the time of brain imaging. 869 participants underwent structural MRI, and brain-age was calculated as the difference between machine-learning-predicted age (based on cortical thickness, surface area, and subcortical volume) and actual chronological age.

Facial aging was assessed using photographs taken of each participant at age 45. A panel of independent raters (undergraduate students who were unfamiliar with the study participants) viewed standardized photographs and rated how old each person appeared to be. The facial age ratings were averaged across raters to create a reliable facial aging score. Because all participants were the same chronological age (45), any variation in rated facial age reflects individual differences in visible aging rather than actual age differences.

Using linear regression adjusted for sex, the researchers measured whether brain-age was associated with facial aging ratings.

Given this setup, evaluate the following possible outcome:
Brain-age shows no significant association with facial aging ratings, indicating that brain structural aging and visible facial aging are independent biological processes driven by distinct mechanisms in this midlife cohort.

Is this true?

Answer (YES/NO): NO